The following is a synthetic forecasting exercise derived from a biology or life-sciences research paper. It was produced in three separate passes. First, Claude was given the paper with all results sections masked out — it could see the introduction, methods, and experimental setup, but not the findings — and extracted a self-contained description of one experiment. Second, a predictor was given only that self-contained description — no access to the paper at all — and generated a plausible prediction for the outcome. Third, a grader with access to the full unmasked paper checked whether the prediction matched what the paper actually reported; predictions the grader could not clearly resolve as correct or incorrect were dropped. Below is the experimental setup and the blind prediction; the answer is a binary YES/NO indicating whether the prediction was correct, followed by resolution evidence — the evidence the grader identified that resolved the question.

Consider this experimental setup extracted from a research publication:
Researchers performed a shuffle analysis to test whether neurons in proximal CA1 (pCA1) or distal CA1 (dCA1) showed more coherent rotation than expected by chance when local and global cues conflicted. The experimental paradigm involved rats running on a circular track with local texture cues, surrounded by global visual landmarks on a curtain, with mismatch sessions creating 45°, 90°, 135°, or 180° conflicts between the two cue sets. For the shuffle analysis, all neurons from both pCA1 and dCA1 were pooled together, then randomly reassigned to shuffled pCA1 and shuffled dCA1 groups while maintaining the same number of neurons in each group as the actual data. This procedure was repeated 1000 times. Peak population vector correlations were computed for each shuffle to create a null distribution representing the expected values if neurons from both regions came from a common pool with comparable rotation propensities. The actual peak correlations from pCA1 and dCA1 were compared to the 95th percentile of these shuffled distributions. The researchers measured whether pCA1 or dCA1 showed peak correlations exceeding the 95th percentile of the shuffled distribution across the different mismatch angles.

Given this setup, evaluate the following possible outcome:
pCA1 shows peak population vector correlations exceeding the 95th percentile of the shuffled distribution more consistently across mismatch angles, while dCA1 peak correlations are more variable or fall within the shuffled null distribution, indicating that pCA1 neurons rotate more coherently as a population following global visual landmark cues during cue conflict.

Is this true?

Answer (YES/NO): NO